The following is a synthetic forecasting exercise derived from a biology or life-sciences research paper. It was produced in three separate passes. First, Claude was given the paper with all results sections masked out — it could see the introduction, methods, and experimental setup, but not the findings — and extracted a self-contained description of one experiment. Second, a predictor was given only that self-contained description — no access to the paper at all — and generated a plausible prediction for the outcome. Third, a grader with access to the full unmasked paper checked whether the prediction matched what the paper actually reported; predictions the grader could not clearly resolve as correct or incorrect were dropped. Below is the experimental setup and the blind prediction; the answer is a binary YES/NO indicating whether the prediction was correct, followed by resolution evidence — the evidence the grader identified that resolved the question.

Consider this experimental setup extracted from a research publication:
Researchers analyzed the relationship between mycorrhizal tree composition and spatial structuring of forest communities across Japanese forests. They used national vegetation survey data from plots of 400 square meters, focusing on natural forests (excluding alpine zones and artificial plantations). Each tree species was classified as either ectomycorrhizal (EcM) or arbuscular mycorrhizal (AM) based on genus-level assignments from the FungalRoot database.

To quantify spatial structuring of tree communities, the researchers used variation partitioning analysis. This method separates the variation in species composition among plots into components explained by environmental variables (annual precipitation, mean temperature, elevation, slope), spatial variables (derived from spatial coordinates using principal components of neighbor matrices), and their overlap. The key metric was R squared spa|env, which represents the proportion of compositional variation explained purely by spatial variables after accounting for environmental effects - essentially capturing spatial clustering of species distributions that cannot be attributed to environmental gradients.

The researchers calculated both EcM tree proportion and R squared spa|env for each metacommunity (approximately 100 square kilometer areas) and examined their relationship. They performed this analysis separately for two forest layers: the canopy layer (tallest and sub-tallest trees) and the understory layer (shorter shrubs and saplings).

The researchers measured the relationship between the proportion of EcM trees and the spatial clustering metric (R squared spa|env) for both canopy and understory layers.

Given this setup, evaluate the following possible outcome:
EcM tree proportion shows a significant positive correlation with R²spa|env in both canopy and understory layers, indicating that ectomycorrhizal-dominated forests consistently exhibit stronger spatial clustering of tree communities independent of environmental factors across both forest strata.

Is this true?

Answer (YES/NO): NO